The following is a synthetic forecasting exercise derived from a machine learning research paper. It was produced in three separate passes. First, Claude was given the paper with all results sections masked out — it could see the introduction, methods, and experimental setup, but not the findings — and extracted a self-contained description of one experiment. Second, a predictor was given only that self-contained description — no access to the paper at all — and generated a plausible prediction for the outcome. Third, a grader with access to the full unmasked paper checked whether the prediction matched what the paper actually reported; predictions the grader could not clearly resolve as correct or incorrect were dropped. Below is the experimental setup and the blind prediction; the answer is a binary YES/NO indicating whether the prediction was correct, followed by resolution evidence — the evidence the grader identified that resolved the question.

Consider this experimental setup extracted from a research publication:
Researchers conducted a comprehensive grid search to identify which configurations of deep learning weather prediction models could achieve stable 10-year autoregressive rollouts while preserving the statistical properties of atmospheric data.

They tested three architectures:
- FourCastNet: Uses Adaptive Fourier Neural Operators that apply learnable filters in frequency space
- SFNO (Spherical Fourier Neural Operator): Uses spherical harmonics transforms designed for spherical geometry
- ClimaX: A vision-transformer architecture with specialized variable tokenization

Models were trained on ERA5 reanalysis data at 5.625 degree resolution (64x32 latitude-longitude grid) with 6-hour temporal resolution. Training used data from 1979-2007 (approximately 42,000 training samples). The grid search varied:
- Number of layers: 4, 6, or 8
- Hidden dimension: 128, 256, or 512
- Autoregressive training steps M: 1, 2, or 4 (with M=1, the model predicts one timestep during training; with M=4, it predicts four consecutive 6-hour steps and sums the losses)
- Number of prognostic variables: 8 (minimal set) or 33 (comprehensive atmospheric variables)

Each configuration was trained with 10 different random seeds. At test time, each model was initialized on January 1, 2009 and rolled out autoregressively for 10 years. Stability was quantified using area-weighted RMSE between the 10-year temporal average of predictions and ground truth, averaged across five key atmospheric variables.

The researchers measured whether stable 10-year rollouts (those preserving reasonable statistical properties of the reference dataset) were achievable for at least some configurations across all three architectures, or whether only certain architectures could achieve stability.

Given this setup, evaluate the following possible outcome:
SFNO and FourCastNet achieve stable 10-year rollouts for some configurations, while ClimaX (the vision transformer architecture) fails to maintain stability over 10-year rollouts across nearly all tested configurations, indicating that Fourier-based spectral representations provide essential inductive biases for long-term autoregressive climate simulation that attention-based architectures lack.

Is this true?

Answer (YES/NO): NO